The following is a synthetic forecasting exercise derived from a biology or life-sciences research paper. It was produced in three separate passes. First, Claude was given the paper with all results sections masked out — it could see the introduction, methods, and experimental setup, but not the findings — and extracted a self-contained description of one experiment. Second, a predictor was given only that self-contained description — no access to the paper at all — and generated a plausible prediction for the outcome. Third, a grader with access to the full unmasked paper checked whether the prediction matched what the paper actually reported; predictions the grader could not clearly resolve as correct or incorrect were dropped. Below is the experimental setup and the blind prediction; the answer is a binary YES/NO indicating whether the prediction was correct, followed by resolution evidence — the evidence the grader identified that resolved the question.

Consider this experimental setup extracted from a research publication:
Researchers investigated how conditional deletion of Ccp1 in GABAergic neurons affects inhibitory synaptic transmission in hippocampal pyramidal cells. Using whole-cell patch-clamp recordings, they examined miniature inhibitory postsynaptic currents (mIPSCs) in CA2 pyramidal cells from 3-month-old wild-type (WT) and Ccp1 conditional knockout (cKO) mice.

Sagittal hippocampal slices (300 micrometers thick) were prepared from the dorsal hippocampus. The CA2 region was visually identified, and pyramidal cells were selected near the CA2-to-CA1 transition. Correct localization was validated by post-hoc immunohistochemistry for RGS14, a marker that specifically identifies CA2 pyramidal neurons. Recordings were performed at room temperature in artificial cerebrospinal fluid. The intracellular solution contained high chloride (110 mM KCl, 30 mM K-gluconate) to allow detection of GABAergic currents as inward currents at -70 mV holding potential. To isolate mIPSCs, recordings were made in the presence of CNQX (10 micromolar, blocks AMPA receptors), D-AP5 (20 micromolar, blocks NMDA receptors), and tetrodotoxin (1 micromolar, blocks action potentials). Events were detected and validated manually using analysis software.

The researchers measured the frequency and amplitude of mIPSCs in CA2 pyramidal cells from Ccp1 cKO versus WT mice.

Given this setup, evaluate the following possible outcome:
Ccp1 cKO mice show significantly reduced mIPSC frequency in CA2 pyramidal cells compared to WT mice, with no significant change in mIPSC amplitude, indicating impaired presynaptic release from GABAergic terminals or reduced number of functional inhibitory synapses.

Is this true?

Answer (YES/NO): YES